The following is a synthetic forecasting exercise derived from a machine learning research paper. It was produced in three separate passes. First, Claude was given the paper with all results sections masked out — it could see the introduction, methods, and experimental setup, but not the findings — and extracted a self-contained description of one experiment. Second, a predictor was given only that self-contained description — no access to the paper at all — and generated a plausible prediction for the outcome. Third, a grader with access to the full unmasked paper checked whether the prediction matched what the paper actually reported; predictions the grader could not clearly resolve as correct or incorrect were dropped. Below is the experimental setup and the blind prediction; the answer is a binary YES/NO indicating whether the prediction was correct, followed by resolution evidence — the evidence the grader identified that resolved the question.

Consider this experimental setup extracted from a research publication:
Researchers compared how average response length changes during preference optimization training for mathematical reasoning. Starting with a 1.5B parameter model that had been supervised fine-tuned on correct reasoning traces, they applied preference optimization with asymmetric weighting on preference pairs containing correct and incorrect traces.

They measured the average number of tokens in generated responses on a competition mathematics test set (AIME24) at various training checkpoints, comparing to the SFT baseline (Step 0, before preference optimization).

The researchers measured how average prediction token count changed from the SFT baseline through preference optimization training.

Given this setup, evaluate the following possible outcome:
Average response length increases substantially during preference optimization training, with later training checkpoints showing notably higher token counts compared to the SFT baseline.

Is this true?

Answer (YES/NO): NO